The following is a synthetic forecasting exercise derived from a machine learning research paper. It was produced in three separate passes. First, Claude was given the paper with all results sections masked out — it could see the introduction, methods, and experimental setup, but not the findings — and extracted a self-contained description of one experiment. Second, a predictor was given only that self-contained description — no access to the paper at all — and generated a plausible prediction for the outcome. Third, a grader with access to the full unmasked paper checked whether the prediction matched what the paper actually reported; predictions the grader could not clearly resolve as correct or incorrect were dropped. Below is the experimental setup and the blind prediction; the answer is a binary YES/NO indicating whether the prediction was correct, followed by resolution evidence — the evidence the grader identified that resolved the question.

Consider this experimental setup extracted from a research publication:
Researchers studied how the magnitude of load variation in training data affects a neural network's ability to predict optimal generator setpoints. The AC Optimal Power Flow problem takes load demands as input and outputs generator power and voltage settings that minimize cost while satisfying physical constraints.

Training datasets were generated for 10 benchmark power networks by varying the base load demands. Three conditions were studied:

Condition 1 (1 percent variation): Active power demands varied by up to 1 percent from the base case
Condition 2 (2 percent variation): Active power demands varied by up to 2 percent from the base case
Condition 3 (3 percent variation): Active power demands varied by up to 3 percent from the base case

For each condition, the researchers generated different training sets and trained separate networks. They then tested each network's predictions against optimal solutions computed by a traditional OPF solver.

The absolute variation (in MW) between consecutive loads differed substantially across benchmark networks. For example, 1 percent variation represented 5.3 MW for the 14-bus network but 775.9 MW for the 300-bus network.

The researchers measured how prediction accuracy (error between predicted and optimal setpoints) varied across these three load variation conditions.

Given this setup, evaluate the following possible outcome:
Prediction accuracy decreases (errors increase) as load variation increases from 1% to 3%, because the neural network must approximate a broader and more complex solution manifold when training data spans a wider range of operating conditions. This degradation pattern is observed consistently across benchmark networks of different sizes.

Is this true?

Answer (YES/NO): NO